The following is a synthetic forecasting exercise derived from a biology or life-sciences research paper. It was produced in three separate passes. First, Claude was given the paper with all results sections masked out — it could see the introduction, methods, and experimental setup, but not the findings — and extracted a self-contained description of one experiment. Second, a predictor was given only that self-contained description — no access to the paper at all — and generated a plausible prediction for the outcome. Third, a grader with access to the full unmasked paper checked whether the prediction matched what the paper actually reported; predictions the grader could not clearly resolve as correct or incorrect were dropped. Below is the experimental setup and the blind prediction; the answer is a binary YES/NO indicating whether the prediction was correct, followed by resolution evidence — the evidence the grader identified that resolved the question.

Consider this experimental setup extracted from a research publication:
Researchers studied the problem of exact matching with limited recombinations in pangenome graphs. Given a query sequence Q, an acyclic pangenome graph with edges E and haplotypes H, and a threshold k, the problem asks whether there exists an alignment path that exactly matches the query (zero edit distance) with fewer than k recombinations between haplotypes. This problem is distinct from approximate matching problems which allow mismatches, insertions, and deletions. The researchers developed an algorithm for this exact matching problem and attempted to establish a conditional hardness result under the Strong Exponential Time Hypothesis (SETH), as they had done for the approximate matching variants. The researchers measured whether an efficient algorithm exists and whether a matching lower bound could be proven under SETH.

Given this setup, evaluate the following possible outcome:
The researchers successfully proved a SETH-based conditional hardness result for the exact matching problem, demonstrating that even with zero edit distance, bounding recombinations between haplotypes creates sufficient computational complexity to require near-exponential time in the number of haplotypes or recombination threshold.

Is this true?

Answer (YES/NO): NO